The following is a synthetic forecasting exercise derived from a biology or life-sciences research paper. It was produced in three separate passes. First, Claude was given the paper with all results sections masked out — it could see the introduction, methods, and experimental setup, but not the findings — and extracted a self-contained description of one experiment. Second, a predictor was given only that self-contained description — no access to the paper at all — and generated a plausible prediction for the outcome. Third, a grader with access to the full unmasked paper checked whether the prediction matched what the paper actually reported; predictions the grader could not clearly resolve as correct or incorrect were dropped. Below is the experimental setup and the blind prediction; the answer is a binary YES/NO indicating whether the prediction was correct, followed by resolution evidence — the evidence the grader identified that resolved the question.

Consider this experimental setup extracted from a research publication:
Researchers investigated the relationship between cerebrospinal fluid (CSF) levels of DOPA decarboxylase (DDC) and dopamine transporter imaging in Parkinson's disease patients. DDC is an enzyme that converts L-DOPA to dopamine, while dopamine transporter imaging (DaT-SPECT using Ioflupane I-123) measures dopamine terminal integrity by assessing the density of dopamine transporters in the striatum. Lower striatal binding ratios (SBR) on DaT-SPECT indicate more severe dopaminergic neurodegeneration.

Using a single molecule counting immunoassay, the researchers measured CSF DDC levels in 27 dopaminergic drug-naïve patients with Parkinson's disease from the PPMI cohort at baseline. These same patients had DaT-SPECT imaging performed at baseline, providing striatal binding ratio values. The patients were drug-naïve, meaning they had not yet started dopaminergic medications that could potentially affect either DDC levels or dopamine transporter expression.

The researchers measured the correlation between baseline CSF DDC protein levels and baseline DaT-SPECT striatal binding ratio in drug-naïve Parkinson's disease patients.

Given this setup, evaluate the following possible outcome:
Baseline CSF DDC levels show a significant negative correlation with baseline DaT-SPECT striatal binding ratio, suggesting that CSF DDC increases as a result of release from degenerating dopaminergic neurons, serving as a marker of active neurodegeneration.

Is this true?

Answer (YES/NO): NO